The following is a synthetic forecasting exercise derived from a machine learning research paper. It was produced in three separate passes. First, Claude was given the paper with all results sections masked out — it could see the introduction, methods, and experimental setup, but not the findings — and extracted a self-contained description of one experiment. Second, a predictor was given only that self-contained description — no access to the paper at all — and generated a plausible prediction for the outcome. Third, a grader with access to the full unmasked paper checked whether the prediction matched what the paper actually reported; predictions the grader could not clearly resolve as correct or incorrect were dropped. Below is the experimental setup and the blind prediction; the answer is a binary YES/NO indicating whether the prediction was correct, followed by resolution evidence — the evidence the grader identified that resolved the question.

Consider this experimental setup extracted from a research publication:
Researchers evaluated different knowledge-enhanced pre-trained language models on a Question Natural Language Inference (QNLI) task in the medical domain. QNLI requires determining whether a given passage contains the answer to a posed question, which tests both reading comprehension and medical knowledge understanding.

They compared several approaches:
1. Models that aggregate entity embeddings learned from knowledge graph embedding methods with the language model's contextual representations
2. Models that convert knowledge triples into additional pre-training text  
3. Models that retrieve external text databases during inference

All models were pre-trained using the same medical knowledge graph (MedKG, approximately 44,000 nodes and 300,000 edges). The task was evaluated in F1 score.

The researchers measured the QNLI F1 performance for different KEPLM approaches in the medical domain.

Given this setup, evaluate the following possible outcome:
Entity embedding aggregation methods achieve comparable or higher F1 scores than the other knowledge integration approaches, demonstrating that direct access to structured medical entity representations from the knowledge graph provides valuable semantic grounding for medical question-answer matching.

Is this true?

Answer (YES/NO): YES